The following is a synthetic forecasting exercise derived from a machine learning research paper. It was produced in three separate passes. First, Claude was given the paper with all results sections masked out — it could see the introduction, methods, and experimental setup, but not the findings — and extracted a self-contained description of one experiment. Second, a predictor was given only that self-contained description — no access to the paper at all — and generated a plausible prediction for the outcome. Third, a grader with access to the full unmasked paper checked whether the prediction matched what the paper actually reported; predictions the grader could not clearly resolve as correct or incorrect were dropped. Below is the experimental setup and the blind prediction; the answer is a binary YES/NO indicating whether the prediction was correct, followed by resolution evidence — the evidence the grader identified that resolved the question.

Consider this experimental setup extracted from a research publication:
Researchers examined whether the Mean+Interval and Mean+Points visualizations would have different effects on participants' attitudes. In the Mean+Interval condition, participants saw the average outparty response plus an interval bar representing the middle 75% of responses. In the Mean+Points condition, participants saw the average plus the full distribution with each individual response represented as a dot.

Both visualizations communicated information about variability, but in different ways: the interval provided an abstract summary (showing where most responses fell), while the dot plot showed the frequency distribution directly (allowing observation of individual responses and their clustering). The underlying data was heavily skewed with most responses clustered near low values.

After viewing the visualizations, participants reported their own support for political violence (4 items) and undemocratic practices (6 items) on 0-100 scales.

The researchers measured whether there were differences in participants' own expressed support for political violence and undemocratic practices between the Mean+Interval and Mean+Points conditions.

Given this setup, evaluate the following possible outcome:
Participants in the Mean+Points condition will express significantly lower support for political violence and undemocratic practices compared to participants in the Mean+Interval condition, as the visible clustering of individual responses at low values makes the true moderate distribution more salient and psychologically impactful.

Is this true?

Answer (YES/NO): YES